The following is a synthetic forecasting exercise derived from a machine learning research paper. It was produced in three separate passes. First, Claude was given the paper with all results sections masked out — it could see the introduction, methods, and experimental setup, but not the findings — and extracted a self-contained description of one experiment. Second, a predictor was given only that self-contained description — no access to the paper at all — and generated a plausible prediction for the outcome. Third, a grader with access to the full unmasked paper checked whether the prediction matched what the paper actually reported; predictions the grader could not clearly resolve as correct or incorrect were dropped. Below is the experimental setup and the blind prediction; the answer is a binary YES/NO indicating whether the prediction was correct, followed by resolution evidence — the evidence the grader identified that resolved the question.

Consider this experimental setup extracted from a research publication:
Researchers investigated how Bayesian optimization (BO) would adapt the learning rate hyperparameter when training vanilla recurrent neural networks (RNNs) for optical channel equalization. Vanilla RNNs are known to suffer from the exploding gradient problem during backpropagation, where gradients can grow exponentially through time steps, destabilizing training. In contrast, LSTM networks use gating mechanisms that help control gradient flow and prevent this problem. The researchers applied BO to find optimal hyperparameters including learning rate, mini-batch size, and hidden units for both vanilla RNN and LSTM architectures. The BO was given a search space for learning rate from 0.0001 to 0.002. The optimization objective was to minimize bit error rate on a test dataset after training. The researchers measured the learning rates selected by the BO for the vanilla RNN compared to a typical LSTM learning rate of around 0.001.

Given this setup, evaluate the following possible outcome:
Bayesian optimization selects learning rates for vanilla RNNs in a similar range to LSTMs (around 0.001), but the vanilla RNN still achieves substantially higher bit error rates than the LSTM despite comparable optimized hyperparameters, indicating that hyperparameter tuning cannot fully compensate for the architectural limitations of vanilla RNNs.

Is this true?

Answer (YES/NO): NO